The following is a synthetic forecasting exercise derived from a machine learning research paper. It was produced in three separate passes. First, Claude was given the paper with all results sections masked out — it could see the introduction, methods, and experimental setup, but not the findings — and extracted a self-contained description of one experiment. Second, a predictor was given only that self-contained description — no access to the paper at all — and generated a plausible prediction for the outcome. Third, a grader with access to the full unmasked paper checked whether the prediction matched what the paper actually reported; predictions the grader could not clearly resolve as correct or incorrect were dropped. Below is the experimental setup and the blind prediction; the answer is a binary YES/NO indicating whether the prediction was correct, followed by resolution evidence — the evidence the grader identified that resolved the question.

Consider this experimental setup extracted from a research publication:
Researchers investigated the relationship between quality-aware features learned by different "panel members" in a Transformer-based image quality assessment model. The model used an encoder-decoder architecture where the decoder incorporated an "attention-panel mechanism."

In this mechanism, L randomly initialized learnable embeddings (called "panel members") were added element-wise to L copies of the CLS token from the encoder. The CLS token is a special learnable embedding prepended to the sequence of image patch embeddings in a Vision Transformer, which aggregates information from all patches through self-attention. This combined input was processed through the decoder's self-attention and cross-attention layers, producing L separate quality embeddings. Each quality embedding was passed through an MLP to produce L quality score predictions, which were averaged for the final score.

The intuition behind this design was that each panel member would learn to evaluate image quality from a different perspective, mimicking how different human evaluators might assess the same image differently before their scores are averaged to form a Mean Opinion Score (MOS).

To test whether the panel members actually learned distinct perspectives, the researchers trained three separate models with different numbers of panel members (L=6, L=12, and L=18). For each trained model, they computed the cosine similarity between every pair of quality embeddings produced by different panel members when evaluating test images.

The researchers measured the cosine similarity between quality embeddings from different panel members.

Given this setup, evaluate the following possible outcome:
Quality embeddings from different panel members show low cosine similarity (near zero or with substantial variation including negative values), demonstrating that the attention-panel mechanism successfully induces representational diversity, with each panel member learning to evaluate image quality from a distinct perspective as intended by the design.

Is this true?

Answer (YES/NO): YES